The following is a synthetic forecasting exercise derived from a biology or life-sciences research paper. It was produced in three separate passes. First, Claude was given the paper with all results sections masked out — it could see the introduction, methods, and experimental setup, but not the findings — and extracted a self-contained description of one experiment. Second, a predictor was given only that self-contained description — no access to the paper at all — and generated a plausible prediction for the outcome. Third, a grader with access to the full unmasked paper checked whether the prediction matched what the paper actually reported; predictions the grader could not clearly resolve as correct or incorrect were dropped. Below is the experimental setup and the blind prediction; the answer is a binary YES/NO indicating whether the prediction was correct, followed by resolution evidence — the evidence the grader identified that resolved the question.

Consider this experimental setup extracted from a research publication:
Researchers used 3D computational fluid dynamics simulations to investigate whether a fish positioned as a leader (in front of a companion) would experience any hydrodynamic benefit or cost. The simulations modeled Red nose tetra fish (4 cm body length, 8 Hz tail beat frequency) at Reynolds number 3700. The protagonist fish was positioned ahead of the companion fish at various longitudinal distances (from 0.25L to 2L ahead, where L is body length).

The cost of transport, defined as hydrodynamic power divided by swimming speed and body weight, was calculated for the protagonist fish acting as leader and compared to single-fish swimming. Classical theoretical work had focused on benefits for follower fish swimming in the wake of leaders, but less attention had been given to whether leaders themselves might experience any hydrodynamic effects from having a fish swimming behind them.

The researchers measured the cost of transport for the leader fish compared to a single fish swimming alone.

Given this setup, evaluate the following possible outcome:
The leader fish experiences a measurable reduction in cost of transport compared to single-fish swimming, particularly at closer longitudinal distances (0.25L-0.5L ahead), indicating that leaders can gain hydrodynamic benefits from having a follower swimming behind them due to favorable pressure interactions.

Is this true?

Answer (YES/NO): NO